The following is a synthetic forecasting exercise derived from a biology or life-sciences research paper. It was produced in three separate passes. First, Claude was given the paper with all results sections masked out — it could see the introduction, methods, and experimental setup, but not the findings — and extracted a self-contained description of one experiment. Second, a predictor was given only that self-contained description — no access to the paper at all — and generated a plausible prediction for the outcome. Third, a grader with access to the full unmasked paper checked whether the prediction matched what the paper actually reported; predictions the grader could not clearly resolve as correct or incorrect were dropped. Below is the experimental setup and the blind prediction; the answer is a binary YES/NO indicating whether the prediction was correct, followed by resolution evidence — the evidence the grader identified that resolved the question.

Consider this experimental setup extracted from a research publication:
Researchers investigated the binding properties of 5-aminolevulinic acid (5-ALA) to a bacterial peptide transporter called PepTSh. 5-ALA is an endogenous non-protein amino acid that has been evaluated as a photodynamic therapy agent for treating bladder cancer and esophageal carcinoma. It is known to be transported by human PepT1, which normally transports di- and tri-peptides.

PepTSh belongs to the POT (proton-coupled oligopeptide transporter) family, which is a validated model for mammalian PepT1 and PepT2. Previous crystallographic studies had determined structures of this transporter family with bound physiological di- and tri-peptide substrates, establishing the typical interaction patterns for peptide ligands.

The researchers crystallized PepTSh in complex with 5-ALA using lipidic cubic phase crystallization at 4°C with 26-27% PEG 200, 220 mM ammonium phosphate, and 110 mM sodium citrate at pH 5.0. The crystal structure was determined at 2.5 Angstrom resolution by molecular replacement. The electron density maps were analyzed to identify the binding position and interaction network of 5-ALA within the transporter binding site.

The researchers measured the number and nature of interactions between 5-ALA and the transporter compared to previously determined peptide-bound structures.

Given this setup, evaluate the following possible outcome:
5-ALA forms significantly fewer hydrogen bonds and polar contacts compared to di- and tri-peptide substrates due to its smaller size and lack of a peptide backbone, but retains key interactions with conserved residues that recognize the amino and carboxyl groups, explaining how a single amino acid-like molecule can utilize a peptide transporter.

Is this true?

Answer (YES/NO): YES